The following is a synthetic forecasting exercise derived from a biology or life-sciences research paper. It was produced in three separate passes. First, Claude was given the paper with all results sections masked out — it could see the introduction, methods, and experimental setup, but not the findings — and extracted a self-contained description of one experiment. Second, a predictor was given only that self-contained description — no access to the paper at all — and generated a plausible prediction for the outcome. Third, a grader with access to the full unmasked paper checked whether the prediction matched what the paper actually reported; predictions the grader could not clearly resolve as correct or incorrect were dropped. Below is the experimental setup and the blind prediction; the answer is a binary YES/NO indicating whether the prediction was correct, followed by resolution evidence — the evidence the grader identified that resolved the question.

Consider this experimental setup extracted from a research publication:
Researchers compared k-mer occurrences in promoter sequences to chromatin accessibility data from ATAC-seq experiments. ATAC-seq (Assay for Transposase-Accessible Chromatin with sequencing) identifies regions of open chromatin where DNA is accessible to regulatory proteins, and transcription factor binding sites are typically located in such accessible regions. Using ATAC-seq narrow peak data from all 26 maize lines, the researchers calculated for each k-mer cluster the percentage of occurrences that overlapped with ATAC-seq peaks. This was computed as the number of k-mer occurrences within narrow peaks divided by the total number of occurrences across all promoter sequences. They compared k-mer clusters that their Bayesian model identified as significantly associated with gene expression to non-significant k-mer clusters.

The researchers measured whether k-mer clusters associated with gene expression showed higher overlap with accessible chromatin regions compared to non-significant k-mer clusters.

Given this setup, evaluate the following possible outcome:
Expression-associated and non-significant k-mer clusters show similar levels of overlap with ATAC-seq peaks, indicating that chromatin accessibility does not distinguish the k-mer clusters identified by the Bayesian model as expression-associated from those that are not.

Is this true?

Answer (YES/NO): NO